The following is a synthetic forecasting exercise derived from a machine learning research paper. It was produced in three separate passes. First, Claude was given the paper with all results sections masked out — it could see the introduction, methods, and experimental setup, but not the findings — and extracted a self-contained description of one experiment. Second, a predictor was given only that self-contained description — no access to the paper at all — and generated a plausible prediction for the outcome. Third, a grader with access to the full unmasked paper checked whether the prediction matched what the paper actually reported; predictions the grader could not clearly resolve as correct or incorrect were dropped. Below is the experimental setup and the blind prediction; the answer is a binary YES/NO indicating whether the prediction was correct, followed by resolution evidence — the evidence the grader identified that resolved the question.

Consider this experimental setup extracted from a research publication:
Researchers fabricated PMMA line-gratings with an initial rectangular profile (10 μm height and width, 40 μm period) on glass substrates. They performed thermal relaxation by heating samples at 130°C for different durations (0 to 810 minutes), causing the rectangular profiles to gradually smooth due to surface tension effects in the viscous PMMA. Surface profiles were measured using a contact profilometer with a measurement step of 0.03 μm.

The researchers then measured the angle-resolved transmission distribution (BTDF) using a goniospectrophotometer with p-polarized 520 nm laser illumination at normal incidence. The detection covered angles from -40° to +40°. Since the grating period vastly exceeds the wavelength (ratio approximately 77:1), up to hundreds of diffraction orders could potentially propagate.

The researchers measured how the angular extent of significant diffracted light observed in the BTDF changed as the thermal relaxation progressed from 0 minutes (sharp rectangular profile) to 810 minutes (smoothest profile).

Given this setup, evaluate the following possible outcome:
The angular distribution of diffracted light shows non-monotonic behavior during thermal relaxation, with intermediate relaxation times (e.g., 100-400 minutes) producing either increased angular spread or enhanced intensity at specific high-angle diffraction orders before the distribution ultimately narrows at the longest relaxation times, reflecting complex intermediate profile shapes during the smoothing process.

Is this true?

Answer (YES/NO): NO